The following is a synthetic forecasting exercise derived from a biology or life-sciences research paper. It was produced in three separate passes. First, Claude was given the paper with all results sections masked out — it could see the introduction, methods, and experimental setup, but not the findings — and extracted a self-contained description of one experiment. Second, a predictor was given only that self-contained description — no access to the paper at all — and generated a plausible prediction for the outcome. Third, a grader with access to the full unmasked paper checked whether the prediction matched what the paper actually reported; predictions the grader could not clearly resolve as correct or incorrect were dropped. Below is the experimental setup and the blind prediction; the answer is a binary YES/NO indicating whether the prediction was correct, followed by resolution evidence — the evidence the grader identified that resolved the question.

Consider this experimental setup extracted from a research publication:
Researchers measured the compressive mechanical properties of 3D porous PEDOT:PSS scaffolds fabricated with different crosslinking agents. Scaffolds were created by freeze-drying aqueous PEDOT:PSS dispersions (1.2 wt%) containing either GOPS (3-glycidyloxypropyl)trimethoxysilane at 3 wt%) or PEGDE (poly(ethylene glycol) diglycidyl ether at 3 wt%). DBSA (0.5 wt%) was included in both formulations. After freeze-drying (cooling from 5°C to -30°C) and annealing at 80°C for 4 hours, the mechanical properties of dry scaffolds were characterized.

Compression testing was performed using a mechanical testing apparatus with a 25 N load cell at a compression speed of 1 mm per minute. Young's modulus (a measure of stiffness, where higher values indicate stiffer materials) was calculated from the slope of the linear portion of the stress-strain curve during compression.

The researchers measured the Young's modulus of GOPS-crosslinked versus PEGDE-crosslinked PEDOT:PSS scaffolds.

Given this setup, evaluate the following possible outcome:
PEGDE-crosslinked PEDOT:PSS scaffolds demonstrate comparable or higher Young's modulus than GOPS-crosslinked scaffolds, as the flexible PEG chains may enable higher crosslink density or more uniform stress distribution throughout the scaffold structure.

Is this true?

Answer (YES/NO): NO